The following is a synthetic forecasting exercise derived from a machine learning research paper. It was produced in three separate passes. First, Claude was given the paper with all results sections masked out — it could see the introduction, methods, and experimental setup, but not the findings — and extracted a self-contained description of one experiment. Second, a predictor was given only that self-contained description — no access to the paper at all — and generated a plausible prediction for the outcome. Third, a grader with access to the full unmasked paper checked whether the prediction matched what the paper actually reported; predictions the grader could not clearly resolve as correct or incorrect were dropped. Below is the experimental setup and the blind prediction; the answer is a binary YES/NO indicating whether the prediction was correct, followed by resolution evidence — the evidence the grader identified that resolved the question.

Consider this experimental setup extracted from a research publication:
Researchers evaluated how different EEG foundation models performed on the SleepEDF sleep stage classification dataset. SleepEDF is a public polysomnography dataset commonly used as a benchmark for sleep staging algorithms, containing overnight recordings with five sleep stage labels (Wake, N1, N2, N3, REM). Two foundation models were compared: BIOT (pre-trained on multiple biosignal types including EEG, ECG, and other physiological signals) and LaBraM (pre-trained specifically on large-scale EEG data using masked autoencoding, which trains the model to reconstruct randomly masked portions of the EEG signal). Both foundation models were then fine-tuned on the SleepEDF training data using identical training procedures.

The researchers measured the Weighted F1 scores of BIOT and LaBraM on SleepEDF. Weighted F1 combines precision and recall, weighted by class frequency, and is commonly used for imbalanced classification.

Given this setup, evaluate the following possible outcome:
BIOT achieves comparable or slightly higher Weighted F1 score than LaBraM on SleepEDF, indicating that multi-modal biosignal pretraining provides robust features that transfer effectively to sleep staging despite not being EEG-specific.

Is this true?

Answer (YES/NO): NO